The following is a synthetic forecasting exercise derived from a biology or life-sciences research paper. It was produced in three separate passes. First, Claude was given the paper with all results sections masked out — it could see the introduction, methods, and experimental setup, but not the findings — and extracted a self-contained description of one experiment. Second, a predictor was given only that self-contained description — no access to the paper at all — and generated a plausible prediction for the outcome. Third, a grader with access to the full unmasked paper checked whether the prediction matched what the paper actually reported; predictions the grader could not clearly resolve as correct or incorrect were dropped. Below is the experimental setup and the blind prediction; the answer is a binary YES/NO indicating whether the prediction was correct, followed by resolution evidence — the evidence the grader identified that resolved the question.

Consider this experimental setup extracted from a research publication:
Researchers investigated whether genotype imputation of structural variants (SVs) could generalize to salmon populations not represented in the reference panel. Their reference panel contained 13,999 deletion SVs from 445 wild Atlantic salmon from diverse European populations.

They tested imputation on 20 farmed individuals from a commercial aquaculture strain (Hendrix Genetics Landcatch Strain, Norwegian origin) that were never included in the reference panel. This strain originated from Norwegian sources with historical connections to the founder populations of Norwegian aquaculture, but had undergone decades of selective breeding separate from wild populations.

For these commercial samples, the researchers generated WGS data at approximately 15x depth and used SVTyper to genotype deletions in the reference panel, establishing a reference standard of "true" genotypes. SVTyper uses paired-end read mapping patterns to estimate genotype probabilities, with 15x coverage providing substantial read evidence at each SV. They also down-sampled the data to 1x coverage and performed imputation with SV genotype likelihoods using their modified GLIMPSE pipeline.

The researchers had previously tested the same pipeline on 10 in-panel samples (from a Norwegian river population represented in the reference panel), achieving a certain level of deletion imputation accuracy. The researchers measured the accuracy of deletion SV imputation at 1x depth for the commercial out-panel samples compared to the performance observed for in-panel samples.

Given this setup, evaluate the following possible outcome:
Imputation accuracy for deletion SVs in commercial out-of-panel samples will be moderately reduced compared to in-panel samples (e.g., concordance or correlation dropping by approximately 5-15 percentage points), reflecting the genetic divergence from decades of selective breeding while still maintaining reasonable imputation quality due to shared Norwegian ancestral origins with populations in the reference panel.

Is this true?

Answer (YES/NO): NO